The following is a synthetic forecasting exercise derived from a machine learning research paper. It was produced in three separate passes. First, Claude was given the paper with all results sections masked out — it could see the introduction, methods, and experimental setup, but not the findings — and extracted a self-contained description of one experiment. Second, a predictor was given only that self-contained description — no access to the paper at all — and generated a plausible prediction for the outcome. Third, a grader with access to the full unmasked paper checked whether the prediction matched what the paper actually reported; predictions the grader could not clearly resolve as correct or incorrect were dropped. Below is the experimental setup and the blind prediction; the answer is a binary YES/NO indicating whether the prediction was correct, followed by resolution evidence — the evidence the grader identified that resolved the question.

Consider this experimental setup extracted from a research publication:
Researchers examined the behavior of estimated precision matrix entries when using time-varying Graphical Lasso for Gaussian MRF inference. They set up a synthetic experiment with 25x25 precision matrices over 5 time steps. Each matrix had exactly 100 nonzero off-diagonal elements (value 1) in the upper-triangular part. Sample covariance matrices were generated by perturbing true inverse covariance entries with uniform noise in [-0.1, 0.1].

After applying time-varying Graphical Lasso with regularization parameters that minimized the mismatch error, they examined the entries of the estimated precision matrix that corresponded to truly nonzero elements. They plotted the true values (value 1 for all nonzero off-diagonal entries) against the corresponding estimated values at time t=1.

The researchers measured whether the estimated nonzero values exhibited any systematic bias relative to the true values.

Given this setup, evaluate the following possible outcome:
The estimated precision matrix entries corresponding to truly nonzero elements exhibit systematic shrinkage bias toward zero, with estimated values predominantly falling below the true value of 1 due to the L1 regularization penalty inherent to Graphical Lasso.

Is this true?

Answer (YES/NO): YES